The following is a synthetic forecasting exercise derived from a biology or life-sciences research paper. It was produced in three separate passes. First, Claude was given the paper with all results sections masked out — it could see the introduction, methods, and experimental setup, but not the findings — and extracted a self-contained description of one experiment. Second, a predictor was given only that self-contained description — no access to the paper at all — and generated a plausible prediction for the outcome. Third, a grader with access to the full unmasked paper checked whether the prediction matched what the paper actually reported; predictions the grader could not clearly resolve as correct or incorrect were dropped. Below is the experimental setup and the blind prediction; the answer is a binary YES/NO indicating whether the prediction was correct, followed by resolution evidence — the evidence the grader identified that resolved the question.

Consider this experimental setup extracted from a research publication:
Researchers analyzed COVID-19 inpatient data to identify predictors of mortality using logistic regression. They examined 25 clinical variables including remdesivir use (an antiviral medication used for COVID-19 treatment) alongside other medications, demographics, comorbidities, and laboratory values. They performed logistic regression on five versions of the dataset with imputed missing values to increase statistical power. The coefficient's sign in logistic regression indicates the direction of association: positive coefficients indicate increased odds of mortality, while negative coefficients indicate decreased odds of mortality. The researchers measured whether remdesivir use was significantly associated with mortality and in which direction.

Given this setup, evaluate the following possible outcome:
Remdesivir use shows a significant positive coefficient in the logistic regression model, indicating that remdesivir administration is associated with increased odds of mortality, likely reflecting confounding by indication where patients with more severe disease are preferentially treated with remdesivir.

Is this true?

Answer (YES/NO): YES